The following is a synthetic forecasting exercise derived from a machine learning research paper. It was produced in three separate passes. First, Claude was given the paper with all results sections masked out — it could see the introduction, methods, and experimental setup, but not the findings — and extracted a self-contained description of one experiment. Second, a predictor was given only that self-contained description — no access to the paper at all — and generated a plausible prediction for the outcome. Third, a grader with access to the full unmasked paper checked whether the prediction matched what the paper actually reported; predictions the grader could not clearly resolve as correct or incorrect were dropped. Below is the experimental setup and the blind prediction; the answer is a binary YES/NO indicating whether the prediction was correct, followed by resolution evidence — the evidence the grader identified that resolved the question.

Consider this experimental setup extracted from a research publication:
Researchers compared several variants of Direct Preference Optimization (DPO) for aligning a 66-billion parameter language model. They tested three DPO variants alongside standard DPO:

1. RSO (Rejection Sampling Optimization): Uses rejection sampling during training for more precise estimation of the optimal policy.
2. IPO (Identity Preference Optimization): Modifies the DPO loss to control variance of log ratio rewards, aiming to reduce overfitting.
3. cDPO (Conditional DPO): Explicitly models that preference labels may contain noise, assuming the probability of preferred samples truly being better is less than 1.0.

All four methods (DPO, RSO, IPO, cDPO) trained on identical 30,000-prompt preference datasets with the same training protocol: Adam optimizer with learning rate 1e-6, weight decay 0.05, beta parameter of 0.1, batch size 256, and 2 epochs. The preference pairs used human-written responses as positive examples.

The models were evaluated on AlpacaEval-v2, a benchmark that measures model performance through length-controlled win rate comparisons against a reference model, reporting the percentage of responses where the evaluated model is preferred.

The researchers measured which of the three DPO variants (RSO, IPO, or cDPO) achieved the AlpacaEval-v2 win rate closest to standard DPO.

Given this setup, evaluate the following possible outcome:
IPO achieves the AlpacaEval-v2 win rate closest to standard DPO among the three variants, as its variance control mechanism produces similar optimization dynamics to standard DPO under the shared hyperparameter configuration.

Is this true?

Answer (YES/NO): YES